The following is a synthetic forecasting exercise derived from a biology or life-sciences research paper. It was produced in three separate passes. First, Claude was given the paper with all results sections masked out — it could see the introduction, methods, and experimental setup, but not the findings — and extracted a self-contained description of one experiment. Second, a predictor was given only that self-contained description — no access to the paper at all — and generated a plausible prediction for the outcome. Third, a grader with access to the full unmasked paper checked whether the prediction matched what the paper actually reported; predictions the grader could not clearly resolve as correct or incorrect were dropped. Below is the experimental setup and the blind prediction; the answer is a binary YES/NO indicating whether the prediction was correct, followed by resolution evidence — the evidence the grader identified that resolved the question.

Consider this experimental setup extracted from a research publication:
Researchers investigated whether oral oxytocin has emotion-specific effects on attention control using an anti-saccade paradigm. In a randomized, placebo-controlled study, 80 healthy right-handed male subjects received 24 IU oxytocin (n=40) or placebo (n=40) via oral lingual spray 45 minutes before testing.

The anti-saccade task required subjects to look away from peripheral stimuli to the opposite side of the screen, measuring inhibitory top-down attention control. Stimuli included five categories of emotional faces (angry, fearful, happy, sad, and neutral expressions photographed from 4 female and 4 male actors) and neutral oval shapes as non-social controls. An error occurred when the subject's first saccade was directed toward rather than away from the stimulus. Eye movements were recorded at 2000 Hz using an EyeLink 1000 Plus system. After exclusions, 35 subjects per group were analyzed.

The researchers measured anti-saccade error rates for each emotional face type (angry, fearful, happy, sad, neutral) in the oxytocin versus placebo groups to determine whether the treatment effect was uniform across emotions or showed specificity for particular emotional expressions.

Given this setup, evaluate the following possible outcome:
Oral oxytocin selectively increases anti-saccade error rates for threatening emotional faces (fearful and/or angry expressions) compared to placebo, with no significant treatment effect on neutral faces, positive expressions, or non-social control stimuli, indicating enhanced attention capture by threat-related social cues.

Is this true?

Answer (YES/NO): NO